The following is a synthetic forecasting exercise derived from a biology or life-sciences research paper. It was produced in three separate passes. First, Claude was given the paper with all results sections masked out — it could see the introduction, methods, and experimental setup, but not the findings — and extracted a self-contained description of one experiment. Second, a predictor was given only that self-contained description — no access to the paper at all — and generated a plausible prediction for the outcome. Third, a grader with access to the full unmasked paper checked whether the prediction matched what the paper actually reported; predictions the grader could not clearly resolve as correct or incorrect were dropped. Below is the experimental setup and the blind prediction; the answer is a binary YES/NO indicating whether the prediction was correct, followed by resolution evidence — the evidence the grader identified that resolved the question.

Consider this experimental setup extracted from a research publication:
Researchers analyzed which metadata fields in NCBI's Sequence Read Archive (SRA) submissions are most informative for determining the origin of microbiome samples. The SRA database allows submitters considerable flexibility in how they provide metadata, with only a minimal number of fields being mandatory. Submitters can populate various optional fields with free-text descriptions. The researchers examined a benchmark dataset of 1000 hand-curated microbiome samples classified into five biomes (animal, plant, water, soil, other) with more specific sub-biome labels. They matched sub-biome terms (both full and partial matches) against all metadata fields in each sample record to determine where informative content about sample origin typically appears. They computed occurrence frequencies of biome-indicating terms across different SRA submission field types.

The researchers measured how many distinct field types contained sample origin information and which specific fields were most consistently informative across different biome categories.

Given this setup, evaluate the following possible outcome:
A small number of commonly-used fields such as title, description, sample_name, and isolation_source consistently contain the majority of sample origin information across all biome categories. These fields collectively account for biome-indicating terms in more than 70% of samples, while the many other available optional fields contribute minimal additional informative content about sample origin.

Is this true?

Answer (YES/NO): NO